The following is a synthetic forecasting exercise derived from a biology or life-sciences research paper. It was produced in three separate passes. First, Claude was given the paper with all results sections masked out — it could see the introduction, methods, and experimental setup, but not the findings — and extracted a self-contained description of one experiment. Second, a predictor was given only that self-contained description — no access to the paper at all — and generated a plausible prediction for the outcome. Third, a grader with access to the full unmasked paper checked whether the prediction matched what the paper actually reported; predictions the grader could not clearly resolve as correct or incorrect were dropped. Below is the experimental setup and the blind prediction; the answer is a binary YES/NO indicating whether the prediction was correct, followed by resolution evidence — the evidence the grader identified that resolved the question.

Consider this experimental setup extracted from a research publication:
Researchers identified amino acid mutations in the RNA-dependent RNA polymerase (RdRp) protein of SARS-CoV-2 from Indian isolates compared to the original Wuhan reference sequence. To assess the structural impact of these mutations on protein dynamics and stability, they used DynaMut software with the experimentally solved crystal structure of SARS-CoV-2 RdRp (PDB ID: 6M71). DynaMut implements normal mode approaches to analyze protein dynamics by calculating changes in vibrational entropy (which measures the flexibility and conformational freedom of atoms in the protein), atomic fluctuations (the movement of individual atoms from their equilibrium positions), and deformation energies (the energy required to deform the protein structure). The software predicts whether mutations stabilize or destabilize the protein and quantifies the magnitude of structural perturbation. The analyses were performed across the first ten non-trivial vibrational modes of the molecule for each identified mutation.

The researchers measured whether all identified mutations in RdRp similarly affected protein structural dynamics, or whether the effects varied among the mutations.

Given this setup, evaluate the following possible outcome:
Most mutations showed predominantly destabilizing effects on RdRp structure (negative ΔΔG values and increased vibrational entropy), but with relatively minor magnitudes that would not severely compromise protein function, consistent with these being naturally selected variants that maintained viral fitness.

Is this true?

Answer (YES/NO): NO